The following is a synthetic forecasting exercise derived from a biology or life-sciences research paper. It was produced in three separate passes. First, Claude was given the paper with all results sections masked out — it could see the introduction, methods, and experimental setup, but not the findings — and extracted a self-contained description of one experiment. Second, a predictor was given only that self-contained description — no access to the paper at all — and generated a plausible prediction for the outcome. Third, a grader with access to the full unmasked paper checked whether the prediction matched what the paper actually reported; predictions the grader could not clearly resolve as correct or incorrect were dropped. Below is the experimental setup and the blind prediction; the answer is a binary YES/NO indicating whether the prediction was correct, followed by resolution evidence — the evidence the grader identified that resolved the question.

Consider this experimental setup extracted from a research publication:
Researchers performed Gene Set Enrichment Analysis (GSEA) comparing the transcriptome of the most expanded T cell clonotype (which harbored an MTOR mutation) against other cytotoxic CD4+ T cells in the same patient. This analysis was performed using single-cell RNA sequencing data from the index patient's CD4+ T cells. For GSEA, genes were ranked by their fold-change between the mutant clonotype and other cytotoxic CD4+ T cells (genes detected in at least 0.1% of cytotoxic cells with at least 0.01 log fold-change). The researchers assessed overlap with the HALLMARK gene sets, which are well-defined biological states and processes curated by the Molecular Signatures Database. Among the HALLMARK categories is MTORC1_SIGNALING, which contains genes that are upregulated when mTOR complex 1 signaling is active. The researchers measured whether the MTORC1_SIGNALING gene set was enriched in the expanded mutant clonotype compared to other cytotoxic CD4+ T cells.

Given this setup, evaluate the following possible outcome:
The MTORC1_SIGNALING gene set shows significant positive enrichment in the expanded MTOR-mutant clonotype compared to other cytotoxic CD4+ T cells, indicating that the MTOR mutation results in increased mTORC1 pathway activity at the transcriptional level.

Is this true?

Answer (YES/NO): YES